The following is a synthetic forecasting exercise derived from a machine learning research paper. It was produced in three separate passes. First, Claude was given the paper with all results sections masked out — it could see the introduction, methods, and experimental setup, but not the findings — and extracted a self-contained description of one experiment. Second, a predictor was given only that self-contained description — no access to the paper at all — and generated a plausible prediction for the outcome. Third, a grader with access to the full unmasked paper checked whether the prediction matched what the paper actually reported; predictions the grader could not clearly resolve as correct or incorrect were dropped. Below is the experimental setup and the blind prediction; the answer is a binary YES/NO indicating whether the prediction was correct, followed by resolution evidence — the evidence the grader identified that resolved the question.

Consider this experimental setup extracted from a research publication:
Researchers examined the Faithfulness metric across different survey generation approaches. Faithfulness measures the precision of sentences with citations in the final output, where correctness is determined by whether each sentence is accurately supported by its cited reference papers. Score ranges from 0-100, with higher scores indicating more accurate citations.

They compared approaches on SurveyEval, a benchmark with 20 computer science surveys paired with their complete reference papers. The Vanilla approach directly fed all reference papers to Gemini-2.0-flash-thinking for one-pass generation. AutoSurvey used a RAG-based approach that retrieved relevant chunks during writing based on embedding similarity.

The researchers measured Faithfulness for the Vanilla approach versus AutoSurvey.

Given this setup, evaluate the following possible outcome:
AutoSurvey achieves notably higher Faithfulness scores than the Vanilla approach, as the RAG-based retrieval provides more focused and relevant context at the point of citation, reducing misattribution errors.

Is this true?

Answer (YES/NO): NO